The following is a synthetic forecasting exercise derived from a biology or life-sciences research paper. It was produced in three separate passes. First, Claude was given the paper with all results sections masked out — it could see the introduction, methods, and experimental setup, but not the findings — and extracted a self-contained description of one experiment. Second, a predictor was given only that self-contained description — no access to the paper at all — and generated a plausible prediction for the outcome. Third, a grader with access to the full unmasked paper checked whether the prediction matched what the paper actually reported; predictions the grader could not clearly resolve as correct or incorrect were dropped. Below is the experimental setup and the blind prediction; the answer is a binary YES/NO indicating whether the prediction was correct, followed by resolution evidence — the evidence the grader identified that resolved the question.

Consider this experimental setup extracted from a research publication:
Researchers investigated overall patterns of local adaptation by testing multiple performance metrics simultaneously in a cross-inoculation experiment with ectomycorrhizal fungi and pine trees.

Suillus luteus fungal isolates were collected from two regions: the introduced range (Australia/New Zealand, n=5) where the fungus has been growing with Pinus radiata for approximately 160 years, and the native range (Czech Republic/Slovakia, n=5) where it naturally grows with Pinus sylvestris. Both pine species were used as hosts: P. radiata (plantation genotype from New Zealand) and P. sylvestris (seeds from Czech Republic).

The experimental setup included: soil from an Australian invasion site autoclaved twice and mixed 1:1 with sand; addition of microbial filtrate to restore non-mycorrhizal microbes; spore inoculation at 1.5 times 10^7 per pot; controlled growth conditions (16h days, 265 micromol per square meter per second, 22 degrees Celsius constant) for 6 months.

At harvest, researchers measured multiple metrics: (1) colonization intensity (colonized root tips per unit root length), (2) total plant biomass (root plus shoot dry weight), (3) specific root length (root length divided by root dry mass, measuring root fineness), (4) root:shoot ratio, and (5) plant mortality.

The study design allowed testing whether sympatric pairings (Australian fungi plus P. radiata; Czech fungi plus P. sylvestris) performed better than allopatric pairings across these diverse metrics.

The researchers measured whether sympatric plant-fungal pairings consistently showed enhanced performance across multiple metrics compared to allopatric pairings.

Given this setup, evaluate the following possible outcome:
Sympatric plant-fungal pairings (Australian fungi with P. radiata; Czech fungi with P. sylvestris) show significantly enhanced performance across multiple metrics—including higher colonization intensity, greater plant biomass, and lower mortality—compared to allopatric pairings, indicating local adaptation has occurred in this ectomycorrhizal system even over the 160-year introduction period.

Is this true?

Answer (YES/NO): NO